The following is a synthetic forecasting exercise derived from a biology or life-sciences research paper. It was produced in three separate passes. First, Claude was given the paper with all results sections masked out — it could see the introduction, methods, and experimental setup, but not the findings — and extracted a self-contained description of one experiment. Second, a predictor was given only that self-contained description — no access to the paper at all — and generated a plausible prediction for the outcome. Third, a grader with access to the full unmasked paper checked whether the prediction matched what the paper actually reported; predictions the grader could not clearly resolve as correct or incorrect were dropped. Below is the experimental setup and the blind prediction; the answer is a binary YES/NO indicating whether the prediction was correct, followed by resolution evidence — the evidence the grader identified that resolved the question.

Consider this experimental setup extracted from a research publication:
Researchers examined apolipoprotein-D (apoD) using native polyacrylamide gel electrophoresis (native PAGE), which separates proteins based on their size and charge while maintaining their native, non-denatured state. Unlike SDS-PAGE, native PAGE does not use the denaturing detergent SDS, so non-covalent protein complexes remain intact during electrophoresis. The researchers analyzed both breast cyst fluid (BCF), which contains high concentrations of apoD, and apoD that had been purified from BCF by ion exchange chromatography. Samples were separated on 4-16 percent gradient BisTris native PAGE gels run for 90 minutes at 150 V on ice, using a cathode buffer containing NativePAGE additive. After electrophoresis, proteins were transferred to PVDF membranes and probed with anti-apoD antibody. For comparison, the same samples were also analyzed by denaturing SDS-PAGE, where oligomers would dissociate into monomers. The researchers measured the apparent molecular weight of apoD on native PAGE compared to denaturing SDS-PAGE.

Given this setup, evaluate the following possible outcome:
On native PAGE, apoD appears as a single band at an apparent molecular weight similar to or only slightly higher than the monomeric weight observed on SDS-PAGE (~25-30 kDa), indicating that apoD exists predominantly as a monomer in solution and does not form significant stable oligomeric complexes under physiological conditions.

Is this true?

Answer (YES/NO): NO